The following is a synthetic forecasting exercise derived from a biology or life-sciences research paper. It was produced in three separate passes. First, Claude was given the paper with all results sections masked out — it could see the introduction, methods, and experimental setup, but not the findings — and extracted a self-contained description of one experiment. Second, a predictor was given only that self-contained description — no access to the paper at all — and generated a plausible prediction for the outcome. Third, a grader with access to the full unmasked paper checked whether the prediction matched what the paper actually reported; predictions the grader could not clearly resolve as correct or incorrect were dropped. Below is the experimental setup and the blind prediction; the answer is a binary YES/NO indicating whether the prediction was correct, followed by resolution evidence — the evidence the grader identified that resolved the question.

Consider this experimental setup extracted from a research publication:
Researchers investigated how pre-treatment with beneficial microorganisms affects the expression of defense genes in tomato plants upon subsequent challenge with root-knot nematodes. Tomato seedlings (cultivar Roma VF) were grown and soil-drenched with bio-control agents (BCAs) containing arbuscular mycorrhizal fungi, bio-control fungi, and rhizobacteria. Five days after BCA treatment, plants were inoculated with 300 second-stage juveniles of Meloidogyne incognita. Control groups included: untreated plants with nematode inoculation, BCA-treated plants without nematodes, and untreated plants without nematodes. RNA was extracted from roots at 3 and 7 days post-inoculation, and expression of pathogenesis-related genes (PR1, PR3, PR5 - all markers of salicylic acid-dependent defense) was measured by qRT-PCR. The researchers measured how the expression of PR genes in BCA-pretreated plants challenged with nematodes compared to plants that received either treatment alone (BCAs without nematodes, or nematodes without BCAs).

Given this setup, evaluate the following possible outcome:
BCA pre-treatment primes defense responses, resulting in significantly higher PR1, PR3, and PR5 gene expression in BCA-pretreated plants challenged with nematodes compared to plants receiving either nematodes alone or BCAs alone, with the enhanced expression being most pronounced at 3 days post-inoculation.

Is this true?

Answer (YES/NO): NO